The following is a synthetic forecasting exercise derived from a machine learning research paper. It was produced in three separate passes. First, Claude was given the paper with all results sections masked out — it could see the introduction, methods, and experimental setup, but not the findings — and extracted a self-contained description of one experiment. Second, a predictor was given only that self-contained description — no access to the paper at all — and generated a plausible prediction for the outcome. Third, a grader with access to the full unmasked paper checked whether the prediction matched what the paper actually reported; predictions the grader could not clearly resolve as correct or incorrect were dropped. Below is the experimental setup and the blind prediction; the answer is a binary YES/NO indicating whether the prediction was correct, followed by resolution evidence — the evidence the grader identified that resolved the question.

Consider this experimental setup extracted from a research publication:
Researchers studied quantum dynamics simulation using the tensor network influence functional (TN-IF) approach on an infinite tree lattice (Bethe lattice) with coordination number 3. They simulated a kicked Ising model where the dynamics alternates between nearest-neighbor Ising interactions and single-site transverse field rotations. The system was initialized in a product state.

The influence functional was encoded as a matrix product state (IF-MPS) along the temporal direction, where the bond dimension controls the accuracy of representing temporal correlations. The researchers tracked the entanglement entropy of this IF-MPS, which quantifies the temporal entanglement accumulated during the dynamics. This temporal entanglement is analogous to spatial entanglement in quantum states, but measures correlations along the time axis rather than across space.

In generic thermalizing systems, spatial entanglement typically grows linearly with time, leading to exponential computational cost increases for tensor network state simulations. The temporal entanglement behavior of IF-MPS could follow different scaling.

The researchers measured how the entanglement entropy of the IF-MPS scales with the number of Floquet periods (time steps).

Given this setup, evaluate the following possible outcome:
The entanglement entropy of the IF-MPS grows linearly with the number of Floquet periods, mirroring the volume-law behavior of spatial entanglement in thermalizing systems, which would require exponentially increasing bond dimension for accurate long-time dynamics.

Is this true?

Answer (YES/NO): NO